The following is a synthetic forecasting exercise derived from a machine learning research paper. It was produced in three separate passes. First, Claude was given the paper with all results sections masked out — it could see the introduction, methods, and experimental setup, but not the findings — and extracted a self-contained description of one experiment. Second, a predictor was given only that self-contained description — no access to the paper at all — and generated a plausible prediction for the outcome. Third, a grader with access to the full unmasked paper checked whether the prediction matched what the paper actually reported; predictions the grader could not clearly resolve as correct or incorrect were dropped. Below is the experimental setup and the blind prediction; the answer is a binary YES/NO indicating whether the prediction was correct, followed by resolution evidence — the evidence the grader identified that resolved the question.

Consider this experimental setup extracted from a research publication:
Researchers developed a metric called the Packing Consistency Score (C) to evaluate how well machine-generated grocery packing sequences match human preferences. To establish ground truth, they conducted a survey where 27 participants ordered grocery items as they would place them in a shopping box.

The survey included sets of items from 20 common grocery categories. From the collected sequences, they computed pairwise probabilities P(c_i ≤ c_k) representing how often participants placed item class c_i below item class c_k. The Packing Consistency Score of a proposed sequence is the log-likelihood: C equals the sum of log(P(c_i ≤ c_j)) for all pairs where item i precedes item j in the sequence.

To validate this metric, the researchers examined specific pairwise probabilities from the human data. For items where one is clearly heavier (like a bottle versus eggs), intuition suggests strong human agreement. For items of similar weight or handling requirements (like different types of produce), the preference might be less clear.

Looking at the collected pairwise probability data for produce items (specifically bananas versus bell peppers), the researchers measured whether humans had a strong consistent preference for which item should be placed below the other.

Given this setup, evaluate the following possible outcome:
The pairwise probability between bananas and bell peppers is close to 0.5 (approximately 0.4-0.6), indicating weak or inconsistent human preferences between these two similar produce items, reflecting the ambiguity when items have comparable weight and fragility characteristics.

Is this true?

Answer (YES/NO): NO